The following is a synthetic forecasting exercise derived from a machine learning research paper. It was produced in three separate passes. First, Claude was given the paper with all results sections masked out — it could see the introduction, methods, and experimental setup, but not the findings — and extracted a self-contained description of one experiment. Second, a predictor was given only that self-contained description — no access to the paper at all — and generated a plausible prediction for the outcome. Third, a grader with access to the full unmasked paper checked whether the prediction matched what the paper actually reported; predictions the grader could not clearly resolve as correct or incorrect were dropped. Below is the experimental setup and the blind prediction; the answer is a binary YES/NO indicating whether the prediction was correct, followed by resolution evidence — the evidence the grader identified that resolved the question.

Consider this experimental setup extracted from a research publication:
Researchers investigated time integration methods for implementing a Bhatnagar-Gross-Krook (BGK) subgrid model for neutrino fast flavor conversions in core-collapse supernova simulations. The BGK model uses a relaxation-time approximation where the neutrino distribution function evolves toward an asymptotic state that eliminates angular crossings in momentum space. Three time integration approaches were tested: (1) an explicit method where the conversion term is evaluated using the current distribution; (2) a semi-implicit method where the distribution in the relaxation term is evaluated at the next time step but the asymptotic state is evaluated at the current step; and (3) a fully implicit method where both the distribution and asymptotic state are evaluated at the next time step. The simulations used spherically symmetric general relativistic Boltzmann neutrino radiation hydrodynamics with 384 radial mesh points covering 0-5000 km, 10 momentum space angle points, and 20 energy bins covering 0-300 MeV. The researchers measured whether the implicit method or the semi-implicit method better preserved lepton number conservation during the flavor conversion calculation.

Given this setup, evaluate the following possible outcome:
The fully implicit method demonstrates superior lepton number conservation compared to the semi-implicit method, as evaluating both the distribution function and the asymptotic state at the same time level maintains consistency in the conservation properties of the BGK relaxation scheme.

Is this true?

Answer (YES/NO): NO